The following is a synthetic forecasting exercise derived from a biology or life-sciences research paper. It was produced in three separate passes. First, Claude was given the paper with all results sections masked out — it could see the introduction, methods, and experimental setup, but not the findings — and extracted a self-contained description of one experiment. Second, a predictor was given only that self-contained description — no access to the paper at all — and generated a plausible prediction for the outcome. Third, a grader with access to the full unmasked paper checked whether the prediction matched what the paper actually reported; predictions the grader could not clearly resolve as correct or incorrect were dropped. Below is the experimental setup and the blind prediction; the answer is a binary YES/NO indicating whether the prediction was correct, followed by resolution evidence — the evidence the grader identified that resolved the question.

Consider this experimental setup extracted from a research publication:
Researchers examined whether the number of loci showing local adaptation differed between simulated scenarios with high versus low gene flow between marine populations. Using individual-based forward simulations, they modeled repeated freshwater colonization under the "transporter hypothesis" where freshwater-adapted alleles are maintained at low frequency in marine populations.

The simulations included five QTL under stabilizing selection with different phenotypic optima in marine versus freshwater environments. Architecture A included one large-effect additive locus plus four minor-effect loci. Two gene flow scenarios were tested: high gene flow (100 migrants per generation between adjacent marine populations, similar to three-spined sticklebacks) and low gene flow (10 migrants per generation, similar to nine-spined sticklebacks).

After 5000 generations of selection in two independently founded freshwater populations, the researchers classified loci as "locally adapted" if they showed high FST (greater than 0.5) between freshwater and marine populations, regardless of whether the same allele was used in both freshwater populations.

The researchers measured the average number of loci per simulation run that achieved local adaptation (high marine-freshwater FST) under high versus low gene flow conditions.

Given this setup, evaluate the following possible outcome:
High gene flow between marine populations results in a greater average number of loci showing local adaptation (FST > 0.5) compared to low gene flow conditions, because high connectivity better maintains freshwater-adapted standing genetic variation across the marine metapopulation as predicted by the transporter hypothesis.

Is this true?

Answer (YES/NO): YES